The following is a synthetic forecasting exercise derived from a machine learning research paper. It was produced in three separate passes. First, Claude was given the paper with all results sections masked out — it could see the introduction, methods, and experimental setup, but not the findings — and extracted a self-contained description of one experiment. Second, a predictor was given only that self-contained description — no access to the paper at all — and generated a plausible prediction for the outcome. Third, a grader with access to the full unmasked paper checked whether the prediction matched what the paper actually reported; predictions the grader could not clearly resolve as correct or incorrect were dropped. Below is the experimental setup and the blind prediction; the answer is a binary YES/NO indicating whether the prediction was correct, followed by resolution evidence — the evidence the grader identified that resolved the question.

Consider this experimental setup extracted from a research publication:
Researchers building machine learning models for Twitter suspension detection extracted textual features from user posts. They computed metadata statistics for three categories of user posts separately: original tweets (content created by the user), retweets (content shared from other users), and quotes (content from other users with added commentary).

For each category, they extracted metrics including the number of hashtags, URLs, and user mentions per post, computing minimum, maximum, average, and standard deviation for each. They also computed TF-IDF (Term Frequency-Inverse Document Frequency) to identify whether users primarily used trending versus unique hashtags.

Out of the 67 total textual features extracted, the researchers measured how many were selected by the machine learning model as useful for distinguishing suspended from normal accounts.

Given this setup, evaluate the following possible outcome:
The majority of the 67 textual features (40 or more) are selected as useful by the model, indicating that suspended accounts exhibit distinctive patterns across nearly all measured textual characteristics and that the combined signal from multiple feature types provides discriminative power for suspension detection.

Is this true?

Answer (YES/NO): YES